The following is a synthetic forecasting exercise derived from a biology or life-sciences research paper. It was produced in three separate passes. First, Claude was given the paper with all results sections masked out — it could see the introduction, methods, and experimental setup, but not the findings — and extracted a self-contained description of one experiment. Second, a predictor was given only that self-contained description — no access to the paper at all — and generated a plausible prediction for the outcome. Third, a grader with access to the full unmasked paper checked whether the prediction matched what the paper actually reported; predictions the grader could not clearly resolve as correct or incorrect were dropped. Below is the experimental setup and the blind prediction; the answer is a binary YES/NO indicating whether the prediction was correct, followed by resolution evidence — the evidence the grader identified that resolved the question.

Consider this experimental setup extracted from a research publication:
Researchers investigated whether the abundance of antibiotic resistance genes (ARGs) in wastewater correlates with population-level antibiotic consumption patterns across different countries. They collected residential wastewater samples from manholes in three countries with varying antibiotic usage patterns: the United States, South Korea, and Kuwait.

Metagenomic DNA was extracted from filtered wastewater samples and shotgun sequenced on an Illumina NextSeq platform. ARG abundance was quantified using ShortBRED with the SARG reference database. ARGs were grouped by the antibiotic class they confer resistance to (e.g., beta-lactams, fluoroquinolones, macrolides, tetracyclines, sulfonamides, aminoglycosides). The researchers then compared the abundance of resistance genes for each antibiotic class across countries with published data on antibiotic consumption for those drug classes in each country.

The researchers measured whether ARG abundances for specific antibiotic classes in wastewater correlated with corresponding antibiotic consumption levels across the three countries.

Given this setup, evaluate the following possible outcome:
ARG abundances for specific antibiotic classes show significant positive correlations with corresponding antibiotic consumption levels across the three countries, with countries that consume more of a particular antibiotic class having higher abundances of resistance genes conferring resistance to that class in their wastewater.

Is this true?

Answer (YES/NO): NO